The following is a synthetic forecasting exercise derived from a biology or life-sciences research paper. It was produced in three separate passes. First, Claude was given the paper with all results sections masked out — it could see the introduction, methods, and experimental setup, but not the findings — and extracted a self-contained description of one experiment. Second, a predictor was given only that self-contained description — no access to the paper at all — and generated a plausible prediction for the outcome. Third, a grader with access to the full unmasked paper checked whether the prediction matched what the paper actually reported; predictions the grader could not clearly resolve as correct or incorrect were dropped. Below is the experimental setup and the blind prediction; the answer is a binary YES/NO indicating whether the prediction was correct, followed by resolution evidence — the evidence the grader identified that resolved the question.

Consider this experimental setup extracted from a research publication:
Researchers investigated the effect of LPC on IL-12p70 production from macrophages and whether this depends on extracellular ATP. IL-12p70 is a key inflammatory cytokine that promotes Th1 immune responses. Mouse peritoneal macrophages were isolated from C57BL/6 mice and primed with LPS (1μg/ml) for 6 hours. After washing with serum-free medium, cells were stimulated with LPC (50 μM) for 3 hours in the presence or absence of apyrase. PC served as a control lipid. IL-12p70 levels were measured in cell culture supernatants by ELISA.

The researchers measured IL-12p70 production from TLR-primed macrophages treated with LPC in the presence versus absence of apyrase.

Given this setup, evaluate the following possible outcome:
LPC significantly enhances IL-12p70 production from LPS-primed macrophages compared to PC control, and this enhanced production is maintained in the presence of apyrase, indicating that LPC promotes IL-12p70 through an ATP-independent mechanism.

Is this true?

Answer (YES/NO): NO